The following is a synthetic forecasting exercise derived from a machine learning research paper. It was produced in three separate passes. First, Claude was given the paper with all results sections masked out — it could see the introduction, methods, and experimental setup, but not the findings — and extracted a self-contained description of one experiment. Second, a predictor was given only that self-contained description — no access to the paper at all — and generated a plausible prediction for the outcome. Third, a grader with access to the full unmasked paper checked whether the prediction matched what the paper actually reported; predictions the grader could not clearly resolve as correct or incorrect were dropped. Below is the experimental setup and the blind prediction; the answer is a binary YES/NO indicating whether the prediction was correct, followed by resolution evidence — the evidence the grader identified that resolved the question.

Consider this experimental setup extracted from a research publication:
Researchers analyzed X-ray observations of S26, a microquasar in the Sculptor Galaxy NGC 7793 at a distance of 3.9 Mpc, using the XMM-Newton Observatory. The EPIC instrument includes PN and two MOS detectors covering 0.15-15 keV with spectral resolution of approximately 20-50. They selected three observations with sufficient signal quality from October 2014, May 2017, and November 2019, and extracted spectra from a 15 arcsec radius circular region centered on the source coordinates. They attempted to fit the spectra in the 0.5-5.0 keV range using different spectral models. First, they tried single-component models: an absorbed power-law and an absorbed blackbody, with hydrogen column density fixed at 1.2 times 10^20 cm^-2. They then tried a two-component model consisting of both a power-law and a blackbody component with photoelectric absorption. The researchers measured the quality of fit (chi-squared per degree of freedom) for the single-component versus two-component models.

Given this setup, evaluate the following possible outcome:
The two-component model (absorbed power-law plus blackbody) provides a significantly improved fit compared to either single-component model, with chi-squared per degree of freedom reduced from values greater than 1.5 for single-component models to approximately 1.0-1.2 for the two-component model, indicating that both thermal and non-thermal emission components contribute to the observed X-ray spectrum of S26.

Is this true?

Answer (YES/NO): NO